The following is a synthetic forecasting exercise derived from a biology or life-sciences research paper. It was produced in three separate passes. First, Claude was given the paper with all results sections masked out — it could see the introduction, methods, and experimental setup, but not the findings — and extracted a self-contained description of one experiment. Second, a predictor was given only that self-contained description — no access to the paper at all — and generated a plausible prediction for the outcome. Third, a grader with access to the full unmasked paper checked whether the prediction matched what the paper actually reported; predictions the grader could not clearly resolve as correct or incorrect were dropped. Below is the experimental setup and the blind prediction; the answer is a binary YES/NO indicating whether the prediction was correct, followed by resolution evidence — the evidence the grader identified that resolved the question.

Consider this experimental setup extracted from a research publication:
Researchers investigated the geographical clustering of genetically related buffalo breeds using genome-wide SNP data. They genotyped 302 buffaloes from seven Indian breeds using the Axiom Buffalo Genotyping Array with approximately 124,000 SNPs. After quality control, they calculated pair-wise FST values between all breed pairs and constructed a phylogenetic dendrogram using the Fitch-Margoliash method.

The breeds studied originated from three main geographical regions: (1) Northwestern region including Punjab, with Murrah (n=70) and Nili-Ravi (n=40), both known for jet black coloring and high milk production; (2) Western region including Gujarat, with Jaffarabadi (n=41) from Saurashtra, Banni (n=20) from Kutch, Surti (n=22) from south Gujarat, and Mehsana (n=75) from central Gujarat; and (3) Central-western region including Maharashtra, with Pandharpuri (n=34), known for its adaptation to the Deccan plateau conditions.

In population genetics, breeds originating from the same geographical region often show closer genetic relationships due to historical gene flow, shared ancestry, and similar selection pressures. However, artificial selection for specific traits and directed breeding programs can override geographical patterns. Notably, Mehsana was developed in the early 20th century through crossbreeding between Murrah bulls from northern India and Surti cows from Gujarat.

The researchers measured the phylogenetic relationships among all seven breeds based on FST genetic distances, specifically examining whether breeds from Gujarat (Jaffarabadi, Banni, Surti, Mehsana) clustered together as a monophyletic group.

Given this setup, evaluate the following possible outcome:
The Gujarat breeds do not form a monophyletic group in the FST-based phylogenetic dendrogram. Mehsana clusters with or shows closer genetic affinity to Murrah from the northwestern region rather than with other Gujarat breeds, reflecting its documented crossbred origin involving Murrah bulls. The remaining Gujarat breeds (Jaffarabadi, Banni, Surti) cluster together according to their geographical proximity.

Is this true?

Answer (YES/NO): NO